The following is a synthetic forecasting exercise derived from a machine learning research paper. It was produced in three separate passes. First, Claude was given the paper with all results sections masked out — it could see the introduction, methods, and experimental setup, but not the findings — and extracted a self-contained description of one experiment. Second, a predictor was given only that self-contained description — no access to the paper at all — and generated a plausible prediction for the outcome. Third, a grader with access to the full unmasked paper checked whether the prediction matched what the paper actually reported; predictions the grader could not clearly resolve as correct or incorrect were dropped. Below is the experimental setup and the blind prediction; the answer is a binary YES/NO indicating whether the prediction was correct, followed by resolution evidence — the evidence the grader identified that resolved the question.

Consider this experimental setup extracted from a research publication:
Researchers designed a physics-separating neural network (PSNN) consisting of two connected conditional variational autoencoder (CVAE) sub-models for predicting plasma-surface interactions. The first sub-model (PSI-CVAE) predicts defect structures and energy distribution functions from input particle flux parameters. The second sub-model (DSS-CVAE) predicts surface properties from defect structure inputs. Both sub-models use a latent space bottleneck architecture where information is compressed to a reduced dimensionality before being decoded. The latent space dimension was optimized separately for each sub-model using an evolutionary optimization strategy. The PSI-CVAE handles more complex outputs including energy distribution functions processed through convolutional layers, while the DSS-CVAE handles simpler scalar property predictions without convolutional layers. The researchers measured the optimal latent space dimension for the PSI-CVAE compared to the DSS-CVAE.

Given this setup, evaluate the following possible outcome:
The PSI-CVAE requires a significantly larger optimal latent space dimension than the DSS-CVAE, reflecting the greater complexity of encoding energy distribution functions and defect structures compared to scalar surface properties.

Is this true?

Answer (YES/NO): YES